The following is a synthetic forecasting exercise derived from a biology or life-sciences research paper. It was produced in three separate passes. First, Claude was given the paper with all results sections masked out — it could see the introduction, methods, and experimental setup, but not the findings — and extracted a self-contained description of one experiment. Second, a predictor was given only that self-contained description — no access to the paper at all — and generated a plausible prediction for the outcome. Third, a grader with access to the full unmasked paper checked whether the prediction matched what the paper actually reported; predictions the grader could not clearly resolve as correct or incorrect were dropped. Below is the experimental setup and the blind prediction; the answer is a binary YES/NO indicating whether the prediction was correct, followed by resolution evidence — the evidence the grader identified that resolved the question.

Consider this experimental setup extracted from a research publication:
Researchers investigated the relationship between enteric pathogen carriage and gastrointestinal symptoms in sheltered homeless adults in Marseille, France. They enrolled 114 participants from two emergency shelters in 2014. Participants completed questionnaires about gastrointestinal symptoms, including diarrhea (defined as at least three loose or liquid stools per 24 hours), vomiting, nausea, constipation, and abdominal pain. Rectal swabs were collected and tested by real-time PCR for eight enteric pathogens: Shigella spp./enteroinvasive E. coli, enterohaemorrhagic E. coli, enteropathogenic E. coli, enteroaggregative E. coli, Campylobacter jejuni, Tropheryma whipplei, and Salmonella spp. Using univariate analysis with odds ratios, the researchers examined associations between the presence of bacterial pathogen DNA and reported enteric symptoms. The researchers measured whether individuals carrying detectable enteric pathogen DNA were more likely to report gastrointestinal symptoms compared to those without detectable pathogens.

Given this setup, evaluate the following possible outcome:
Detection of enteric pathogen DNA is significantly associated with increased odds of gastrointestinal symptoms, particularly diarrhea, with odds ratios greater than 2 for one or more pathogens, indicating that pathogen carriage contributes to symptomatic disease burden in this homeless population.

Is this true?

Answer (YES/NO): NO